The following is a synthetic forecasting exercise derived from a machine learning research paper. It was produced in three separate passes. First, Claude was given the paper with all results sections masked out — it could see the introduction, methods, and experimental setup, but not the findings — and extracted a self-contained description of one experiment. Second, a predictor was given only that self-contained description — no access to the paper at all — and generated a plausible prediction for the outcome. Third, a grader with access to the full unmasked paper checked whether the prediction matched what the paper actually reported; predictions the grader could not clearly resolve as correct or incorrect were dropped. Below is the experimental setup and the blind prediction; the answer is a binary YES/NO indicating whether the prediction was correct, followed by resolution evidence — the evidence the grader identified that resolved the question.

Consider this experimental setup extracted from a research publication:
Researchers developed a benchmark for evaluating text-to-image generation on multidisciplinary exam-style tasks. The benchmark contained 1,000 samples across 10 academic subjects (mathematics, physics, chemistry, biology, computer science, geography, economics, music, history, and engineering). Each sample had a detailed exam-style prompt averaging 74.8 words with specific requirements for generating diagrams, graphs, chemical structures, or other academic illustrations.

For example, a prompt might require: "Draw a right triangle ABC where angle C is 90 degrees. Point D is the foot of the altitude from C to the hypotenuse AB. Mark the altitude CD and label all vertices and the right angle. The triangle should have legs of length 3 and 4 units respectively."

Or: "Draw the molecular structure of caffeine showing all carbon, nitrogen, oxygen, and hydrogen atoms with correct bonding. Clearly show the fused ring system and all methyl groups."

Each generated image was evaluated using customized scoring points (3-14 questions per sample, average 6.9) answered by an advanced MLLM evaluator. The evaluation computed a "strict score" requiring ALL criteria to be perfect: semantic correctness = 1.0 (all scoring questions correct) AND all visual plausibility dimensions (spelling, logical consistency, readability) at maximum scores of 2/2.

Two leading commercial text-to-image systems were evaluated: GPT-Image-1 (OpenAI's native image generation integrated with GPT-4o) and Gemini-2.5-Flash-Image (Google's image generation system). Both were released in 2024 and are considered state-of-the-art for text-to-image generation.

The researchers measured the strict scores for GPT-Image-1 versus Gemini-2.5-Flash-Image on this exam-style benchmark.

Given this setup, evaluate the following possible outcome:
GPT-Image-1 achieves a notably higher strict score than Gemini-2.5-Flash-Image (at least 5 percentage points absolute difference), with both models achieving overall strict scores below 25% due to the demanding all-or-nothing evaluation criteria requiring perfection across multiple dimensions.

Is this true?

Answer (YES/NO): YES